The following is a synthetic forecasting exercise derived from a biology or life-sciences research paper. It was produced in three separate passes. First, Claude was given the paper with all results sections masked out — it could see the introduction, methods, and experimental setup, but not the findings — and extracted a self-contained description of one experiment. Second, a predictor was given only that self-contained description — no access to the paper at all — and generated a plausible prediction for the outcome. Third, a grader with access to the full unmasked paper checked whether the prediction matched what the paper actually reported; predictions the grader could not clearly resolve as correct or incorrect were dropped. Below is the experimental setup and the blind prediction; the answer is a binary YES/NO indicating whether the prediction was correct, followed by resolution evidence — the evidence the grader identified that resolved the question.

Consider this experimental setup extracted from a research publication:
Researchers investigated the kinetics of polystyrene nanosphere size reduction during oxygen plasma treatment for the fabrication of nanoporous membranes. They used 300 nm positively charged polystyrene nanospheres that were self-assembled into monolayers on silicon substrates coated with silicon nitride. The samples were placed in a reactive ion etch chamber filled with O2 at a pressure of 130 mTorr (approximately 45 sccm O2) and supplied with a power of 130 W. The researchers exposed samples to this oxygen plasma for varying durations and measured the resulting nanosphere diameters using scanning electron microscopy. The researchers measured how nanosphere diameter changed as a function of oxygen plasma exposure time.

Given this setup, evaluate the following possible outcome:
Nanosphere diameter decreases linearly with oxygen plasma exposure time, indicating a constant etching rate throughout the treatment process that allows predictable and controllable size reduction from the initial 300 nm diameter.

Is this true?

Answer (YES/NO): YES